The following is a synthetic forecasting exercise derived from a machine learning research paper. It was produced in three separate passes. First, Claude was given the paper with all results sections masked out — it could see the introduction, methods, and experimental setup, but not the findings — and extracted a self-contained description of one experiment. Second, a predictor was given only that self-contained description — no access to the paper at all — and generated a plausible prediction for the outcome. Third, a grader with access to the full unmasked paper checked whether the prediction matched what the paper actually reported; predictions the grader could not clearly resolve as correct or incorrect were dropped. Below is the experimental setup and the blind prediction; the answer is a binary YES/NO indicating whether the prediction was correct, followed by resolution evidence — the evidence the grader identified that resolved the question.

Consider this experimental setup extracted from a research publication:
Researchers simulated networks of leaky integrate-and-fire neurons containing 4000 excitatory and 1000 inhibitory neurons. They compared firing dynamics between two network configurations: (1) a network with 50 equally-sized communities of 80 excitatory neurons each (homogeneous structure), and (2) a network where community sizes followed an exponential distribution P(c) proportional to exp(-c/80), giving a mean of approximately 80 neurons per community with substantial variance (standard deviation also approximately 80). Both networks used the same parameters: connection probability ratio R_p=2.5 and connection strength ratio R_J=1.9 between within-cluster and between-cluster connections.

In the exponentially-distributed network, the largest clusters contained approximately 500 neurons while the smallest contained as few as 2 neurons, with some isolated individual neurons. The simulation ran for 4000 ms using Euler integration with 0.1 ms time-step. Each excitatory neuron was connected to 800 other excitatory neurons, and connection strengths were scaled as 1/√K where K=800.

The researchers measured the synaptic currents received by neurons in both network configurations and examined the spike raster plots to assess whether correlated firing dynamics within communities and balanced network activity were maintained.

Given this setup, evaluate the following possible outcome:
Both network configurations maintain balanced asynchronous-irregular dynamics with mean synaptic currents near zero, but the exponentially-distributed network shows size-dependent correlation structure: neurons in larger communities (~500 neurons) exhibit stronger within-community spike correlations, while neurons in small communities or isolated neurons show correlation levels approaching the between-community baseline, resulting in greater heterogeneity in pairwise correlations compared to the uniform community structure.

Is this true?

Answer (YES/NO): NO